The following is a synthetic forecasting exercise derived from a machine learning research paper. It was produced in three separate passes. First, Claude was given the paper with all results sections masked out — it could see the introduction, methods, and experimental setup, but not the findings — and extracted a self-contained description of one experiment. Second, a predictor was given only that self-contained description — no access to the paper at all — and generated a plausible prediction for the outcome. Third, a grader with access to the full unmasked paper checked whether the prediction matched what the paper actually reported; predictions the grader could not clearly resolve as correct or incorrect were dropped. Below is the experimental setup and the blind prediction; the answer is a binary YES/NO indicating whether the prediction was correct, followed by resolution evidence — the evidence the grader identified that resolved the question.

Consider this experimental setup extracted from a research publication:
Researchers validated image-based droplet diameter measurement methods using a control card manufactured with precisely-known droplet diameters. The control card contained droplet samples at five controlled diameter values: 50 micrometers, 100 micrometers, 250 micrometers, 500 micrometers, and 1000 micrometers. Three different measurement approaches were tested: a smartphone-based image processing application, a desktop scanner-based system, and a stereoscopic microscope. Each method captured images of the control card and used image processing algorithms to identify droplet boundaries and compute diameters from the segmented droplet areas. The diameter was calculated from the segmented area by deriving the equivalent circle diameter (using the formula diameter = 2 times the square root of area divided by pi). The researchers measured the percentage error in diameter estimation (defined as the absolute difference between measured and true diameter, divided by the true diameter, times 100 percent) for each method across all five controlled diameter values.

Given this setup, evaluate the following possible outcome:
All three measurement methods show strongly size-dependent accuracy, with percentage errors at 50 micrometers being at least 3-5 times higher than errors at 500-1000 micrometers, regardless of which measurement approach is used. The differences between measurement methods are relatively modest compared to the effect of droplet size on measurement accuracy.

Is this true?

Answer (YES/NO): NO